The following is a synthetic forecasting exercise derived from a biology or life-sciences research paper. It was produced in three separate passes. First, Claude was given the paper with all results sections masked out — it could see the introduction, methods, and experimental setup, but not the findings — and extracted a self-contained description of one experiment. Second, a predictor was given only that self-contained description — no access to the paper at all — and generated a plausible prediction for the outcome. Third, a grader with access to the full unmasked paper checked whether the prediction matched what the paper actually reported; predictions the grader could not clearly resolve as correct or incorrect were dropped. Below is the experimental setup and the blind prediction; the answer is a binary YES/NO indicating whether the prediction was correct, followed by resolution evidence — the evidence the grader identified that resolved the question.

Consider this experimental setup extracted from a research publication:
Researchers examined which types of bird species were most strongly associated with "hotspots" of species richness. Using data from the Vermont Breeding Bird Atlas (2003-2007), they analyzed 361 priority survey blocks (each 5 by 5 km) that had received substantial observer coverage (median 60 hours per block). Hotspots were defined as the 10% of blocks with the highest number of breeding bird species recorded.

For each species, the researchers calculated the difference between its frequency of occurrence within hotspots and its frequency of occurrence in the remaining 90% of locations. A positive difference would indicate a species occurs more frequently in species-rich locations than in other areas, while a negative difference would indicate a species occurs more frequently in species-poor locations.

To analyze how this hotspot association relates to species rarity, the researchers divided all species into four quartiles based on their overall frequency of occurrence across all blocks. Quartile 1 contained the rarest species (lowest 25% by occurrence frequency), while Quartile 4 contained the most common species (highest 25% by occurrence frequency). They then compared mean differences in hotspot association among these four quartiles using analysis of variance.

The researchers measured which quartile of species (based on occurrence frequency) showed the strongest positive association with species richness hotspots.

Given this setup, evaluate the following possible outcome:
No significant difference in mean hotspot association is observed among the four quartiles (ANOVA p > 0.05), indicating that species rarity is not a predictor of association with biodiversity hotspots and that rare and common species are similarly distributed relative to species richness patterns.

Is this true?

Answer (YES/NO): NO